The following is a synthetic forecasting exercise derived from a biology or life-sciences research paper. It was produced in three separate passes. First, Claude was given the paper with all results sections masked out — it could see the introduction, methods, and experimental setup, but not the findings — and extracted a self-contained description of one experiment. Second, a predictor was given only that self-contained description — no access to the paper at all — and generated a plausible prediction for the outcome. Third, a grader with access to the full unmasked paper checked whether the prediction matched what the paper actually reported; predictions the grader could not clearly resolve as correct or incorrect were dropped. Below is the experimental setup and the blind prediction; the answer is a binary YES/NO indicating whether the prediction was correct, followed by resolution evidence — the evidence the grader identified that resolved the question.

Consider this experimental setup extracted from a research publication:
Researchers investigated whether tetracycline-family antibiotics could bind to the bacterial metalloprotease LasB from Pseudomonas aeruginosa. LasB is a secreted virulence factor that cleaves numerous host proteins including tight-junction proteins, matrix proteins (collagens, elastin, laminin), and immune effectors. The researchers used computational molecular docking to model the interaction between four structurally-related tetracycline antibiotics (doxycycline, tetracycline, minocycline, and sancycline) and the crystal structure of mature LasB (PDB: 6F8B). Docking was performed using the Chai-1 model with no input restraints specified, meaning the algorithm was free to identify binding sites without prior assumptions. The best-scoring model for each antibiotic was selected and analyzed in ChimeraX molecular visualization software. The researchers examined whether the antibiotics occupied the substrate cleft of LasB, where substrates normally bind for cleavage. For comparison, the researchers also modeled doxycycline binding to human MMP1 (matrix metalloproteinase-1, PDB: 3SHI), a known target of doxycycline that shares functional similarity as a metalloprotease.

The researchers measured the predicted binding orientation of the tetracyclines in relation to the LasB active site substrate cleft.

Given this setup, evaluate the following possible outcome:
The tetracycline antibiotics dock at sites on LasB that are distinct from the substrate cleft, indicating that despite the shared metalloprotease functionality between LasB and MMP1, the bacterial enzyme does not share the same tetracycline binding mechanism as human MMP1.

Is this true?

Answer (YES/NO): NO